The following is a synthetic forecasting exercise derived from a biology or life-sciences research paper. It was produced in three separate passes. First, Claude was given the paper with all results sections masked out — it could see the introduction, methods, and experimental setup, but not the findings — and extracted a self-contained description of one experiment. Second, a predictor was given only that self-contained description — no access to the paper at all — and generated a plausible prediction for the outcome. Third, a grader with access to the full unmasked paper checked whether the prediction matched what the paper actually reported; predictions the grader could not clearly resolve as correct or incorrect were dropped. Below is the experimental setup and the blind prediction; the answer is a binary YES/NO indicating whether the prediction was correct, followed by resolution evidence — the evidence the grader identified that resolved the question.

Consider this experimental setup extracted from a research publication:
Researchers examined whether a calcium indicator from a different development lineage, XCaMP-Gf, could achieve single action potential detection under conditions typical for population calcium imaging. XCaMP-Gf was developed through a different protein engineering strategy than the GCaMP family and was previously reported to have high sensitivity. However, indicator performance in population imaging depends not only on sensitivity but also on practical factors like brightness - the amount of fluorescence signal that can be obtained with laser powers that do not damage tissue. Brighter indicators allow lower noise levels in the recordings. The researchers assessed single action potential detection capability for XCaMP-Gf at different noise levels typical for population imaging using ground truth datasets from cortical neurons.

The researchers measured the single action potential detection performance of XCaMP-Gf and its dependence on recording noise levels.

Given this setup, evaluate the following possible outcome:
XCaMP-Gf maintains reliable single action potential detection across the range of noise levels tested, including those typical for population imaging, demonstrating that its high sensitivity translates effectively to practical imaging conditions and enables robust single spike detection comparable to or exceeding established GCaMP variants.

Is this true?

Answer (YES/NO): NO